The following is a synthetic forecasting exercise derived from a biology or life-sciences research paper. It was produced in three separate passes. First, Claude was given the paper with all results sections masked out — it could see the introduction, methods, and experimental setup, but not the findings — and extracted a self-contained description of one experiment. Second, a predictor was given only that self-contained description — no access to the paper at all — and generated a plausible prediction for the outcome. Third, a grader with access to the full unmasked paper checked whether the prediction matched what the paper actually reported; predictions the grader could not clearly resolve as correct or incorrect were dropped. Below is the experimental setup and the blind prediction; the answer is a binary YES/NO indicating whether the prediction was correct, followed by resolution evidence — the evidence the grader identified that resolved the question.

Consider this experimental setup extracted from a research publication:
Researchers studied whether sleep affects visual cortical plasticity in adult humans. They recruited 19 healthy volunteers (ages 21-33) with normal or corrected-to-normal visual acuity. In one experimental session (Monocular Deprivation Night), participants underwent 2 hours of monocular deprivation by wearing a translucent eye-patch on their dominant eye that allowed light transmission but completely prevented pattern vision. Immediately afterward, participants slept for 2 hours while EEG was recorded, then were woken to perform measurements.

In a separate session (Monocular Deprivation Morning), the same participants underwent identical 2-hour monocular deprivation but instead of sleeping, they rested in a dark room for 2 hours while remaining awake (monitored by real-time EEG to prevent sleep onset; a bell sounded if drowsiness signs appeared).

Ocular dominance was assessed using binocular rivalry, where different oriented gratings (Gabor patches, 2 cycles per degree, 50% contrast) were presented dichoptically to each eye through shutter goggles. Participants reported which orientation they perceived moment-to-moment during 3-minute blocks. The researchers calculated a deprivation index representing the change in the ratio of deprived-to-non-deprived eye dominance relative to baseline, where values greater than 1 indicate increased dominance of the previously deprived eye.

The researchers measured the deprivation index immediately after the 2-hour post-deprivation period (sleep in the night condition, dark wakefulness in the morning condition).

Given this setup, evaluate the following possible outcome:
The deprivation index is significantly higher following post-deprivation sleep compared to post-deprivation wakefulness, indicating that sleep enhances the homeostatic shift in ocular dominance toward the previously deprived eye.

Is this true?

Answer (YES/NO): NO